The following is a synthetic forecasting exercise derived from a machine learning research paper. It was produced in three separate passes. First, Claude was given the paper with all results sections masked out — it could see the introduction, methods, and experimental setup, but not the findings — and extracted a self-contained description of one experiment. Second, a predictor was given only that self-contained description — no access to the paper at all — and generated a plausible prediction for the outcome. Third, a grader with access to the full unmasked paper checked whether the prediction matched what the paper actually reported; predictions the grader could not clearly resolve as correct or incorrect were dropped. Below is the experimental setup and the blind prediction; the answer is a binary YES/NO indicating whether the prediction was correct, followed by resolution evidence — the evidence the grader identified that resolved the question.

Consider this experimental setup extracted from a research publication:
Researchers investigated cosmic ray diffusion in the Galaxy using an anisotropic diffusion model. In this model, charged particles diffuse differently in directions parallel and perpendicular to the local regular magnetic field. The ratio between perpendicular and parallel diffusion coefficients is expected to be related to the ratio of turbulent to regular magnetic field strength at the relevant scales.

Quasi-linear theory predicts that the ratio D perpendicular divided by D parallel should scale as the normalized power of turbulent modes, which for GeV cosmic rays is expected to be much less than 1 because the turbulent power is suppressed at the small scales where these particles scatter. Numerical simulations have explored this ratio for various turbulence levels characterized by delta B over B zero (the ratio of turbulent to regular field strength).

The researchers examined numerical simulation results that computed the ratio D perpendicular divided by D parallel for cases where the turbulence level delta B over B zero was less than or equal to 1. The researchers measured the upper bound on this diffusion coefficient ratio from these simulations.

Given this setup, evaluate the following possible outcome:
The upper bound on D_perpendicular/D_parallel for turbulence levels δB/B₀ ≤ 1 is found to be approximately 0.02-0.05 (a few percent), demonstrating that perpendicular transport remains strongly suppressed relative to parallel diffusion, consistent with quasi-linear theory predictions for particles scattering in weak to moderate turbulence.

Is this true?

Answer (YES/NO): NO